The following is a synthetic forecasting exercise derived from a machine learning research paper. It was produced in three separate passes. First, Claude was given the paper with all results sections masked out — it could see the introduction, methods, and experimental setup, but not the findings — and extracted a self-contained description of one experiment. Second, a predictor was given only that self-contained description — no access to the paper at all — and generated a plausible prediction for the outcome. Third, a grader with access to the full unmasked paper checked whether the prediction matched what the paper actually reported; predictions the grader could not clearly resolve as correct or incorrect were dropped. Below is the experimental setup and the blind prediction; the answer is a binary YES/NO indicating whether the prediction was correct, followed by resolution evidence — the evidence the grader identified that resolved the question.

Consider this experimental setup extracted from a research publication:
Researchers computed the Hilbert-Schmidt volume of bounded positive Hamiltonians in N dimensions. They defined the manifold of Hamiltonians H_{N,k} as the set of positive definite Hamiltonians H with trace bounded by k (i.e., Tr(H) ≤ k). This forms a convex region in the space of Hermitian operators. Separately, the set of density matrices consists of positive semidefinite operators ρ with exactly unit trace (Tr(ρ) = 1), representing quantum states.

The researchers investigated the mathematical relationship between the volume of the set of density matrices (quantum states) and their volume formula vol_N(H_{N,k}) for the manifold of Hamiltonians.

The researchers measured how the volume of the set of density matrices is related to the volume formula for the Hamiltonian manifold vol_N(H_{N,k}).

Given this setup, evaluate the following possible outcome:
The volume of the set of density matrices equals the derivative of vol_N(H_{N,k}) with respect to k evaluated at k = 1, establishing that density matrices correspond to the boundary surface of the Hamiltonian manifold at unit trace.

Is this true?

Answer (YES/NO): YES